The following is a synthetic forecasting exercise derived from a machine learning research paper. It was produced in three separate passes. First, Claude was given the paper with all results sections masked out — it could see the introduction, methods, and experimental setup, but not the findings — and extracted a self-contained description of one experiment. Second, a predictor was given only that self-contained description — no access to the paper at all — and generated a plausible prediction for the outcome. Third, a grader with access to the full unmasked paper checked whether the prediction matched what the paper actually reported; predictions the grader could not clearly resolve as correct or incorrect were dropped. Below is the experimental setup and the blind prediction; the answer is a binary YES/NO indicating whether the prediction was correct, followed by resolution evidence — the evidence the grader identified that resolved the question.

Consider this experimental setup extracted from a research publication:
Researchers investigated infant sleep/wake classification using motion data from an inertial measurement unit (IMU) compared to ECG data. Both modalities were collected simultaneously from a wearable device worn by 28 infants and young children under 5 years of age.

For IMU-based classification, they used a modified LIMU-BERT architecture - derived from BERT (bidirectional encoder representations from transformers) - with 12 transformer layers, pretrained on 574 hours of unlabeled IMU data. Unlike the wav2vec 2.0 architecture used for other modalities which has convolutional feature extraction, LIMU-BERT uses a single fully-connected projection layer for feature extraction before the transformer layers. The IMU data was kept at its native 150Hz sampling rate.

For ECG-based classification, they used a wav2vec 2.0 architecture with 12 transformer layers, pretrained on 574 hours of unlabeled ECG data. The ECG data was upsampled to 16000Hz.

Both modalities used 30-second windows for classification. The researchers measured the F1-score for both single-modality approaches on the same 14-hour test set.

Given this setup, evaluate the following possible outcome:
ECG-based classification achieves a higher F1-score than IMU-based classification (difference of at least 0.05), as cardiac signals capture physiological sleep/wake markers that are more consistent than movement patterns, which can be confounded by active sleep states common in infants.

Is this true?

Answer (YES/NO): NO